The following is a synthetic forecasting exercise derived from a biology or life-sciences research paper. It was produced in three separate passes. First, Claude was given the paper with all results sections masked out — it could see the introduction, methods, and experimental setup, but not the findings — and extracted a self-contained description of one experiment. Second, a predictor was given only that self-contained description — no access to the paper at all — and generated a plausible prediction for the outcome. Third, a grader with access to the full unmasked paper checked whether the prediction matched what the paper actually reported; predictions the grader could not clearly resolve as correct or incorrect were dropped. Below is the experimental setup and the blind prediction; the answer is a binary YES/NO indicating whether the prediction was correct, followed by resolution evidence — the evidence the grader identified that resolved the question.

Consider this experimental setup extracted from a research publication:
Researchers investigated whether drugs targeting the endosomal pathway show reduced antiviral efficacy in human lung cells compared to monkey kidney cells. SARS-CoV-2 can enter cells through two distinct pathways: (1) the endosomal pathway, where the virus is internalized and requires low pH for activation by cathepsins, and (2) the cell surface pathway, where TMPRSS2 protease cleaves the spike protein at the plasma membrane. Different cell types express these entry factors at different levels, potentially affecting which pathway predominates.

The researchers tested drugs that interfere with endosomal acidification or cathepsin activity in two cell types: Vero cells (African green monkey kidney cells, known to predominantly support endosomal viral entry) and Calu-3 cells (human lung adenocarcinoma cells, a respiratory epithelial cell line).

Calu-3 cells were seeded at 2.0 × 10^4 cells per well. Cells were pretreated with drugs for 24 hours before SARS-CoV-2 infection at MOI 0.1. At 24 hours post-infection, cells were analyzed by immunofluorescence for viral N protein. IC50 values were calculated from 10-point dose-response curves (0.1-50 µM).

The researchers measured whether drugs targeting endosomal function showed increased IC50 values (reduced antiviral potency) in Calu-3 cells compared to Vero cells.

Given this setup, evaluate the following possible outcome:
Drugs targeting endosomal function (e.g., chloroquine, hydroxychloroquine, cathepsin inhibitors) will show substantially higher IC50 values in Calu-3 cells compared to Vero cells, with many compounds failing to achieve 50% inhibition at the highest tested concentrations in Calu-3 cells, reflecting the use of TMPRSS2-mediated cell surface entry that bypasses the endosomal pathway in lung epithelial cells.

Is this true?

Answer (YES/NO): NO